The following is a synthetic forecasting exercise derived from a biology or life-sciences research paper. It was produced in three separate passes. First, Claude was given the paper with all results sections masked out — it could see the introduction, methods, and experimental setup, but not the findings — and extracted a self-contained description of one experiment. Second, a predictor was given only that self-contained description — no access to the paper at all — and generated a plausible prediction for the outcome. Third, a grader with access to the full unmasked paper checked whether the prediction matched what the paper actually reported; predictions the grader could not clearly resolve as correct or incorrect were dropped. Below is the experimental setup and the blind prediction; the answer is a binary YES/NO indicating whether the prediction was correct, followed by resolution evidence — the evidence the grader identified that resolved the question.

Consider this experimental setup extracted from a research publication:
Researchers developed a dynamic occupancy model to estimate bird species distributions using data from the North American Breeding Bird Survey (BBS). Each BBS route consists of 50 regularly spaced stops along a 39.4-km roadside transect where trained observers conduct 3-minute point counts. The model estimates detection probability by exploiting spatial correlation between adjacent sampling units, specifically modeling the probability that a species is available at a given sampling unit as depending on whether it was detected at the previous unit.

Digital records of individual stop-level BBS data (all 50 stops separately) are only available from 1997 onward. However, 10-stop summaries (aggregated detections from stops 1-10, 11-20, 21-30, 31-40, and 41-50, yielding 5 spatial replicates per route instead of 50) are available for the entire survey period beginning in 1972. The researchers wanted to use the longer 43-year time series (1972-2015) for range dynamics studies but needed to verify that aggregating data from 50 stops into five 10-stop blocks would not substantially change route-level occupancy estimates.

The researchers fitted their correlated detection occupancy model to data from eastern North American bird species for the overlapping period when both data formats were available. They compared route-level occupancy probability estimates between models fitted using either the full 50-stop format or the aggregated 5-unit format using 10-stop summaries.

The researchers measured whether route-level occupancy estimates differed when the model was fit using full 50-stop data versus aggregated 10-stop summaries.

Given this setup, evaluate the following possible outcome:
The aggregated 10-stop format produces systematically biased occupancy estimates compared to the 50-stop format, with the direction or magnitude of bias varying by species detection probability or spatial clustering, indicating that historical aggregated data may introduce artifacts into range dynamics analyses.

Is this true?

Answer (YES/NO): NO